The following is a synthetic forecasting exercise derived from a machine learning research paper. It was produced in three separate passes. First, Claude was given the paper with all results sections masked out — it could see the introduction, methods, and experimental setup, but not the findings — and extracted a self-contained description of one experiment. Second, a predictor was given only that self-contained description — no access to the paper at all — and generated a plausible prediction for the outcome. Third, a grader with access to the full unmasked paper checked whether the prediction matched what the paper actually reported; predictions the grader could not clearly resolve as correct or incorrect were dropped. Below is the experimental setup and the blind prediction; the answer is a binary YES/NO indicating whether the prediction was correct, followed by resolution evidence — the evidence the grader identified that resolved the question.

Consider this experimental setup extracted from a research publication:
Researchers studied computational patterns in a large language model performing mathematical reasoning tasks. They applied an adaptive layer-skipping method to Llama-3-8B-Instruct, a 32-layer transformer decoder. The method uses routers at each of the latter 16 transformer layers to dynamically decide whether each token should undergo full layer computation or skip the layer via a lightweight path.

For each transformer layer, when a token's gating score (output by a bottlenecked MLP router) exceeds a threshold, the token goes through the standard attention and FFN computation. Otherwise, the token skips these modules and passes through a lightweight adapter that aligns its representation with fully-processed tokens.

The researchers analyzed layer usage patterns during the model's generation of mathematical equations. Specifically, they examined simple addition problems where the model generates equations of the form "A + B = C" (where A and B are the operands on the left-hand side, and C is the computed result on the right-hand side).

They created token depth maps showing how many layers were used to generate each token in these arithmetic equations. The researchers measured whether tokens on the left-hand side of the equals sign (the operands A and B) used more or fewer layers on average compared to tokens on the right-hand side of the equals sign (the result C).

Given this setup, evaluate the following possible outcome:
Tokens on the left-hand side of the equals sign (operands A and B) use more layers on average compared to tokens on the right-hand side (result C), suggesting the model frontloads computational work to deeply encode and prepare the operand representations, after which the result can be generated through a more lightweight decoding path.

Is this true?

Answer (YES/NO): NO